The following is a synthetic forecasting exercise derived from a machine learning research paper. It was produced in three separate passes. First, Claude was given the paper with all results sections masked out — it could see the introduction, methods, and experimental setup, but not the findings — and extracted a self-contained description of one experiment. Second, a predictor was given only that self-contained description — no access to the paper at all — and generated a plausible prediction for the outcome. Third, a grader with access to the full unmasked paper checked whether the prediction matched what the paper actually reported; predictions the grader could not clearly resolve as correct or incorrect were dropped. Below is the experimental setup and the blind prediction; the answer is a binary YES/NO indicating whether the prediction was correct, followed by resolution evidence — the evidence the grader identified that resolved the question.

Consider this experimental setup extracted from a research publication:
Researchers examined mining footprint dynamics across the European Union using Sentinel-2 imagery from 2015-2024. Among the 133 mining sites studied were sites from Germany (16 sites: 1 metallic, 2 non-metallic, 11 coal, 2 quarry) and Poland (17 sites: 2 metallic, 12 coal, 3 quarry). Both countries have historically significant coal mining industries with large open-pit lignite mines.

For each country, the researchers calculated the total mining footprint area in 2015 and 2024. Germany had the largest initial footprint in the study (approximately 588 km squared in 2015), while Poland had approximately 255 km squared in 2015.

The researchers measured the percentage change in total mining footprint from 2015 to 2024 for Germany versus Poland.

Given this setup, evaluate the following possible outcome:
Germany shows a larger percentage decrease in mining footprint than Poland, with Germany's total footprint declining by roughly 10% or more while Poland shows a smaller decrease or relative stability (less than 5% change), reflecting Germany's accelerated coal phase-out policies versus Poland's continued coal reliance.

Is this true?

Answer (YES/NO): NO